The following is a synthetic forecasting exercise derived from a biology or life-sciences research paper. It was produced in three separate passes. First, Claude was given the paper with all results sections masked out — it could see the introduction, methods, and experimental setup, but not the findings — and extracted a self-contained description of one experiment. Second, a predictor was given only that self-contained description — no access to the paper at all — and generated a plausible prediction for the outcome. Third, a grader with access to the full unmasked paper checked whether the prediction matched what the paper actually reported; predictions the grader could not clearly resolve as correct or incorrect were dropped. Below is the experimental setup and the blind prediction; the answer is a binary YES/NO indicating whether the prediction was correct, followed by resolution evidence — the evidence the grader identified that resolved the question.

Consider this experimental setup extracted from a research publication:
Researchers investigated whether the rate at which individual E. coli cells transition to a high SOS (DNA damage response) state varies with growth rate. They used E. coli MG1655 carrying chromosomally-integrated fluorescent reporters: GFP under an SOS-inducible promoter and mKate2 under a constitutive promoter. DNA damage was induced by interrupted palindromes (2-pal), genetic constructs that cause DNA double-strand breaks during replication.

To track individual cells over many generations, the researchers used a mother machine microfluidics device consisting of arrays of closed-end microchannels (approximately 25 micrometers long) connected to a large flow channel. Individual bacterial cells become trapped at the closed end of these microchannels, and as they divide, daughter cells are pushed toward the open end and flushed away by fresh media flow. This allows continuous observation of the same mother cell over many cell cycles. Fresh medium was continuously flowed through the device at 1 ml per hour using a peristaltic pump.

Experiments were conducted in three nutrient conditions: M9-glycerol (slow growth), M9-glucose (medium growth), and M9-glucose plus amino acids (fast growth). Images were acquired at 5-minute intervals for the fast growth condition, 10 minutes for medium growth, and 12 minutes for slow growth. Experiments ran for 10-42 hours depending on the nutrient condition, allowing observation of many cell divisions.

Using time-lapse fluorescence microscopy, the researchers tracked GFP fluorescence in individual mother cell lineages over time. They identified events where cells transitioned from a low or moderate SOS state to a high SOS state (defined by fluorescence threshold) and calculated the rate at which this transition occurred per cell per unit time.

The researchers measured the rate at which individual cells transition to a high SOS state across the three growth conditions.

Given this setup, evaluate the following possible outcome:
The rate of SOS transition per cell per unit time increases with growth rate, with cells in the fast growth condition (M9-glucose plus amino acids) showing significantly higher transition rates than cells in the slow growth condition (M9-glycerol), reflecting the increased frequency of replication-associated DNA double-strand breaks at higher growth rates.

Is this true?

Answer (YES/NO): YES